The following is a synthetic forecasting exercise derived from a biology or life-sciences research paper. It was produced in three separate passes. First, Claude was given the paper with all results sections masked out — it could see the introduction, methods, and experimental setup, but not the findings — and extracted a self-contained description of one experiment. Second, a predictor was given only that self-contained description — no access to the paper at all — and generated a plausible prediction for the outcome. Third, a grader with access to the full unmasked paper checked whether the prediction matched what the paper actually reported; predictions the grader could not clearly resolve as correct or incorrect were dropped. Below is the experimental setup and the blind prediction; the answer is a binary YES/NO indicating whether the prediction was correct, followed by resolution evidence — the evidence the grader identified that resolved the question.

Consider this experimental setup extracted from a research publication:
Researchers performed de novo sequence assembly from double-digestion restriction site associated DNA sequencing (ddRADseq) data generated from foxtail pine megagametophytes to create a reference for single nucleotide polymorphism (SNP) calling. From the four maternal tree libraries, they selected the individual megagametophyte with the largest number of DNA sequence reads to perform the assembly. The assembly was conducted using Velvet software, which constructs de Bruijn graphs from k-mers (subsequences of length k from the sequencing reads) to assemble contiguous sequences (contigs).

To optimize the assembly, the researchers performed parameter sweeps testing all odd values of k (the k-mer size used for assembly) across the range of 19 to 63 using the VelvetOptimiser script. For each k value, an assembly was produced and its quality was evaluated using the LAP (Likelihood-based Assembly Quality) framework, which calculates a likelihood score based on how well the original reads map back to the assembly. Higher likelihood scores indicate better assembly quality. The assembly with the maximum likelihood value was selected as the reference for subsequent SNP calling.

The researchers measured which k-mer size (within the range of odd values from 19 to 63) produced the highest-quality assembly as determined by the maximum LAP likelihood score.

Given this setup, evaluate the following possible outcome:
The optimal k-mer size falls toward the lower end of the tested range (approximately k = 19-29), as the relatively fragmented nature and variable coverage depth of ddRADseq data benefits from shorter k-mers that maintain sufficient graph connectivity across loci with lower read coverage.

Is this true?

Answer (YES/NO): NO